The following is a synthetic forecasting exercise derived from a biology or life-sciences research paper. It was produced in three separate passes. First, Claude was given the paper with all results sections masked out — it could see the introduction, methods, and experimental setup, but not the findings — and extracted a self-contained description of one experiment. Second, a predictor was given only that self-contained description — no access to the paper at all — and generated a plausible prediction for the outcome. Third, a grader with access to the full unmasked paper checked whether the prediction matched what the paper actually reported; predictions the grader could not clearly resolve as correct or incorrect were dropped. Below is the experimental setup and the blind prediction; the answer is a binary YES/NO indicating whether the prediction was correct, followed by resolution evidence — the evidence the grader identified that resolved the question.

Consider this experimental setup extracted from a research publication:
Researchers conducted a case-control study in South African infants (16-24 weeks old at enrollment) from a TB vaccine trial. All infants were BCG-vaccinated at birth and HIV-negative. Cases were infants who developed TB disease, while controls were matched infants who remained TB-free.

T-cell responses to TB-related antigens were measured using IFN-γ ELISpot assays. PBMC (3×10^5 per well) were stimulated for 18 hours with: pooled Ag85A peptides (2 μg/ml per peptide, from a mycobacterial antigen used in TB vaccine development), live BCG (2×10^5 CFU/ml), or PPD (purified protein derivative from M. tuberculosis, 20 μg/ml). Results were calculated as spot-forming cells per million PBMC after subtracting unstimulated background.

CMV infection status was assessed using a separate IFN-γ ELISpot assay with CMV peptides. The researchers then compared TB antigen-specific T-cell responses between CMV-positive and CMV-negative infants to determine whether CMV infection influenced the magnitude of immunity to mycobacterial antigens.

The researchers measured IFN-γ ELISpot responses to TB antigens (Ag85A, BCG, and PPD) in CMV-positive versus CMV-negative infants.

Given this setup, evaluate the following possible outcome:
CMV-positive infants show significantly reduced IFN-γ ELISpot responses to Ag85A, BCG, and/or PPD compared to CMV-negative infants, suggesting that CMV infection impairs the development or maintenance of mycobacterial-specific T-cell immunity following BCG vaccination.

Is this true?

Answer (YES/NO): NO